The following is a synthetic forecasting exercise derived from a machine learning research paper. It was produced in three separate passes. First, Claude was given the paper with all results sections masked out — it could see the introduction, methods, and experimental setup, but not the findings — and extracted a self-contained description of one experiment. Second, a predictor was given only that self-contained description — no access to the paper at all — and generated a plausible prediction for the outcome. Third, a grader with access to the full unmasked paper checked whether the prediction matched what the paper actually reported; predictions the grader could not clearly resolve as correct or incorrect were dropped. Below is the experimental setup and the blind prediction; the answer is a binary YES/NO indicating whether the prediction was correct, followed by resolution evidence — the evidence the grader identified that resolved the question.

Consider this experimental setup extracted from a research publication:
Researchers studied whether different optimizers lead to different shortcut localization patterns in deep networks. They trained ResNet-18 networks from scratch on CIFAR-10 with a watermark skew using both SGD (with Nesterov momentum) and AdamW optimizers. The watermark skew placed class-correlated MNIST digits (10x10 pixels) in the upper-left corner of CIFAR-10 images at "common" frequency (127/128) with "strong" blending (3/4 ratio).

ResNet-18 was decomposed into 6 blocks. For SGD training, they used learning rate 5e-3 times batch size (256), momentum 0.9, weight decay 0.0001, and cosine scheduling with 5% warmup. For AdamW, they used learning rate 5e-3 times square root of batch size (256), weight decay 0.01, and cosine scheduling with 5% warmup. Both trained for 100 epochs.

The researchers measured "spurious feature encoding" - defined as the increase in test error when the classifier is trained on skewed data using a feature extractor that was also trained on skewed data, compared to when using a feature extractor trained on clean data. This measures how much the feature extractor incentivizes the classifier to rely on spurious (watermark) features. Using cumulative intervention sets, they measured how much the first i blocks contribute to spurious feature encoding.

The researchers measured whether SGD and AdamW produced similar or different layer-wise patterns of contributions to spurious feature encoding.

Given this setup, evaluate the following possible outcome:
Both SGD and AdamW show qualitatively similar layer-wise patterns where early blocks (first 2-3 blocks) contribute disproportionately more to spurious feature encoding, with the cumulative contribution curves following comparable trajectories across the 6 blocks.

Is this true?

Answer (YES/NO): NO